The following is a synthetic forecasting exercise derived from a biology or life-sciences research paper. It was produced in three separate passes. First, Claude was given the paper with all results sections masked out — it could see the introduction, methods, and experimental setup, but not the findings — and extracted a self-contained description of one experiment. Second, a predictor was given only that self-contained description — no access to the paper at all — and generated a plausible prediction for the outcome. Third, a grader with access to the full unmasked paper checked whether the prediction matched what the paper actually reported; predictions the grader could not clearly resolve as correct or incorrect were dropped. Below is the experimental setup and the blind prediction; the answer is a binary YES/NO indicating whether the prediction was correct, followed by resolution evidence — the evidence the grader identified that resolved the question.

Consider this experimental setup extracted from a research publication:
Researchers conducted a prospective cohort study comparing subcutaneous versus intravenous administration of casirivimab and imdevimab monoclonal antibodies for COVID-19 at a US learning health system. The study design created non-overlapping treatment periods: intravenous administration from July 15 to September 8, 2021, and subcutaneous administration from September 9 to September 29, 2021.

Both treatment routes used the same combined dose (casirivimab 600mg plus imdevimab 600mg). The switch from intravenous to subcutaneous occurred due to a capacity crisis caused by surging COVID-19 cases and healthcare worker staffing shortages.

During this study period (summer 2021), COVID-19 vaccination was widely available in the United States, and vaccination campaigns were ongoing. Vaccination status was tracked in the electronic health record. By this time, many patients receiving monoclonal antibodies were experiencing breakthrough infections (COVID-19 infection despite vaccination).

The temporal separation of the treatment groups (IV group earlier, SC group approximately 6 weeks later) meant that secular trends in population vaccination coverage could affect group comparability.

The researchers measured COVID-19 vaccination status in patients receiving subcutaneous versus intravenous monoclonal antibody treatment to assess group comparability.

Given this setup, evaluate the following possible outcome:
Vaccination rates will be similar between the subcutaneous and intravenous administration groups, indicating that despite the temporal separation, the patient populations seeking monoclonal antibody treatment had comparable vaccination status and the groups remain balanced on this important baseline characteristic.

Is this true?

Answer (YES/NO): NO